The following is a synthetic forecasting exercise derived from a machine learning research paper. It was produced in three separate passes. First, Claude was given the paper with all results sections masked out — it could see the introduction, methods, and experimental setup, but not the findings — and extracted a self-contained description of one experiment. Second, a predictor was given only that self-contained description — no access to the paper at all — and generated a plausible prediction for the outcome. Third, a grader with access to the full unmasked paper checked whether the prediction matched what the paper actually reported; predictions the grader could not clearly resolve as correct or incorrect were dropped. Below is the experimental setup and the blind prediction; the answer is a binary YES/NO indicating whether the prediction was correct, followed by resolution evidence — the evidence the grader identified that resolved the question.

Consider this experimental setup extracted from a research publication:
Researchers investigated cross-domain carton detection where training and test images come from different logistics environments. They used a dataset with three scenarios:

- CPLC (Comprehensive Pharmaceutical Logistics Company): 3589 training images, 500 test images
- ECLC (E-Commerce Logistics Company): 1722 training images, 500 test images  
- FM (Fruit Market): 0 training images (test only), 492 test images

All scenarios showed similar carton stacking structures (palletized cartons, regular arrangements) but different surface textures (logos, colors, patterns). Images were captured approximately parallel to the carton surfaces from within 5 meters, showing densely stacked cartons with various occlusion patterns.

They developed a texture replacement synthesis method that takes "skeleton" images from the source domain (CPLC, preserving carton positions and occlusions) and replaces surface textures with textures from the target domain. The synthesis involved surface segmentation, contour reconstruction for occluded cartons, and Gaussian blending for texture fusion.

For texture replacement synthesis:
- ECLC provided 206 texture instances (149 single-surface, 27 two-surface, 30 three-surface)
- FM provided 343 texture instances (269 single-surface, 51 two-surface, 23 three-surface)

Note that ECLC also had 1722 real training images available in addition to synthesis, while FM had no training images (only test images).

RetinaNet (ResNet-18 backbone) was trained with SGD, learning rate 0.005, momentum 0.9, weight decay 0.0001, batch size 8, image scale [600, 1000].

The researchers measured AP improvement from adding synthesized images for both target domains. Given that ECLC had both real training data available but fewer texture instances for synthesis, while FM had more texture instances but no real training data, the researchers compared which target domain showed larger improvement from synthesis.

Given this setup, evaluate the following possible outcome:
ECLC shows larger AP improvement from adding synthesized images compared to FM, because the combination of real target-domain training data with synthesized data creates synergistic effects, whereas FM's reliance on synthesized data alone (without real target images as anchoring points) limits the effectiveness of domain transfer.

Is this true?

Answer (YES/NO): NO